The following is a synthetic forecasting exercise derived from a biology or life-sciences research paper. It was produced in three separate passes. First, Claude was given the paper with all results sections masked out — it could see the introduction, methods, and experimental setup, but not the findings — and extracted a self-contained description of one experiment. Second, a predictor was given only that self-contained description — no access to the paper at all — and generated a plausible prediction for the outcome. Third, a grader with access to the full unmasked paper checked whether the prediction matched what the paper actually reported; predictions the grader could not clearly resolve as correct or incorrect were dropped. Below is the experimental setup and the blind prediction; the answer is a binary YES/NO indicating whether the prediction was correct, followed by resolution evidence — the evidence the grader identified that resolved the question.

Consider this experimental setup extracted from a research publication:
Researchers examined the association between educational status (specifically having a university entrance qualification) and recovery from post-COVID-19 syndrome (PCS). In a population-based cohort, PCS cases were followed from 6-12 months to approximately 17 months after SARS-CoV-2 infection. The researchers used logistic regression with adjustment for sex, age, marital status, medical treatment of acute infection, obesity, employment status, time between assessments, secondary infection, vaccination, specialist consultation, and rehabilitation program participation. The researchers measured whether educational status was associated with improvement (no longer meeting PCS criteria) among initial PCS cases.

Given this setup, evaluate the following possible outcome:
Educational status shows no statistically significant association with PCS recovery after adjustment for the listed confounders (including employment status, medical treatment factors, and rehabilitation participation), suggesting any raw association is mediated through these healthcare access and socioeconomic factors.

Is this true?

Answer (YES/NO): NO